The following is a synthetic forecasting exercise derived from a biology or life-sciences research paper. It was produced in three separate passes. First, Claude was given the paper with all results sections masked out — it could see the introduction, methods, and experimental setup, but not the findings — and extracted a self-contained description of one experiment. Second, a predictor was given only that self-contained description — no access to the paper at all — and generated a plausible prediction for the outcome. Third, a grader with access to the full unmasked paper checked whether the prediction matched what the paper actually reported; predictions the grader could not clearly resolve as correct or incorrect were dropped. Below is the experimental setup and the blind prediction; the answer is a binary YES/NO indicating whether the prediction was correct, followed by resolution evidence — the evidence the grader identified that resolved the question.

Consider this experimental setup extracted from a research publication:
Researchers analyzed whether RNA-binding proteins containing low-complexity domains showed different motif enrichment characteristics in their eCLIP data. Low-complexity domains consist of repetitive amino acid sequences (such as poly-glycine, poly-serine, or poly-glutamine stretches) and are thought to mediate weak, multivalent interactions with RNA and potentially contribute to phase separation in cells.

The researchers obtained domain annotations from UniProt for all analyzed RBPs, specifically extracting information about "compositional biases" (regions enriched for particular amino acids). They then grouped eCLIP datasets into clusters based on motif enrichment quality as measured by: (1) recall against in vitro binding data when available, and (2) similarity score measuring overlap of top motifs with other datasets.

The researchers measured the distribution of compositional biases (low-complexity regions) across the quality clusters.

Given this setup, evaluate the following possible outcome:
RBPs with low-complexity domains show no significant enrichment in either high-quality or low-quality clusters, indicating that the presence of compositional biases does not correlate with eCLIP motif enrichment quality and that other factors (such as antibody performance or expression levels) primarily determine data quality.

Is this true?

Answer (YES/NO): NO